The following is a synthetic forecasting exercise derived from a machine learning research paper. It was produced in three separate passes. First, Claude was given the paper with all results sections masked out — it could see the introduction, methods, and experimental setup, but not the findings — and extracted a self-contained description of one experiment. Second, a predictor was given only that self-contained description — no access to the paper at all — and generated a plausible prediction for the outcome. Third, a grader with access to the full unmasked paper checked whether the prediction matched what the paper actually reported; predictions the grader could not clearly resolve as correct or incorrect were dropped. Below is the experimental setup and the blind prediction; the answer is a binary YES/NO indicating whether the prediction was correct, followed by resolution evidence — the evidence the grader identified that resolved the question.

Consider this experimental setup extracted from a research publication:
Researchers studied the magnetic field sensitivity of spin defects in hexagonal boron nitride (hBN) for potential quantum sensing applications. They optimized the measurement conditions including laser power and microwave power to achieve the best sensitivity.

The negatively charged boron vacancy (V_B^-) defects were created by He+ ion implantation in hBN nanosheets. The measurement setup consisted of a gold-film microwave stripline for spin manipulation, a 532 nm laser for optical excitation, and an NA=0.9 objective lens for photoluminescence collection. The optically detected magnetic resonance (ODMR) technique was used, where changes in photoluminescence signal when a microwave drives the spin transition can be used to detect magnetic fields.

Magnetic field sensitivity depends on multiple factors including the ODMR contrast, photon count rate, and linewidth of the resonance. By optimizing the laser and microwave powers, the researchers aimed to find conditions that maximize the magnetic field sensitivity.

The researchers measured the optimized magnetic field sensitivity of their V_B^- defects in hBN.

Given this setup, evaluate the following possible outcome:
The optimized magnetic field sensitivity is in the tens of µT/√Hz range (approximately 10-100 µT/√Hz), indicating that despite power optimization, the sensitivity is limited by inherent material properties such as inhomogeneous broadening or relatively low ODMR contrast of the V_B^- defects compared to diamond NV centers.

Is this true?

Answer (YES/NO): NO